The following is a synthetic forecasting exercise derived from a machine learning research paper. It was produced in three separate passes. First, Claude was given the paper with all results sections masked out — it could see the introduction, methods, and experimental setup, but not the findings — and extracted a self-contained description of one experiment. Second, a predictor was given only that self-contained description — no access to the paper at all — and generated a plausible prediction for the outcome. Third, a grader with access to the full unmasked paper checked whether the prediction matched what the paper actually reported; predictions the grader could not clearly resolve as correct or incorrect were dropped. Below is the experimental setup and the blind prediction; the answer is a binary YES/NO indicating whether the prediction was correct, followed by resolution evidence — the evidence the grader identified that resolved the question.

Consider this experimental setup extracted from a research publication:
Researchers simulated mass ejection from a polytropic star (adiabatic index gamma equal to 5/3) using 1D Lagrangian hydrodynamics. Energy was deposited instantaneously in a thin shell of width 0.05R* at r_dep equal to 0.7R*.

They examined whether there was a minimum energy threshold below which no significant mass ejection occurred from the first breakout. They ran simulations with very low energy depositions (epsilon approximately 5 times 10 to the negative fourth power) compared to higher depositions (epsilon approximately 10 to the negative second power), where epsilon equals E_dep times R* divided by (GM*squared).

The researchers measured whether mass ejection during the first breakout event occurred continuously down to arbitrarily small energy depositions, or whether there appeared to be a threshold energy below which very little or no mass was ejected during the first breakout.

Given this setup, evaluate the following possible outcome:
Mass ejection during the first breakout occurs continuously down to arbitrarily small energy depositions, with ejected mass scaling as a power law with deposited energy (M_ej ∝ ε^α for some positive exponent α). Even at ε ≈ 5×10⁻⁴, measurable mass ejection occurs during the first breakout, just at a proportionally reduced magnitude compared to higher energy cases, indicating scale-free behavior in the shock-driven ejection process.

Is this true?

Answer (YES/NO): YES